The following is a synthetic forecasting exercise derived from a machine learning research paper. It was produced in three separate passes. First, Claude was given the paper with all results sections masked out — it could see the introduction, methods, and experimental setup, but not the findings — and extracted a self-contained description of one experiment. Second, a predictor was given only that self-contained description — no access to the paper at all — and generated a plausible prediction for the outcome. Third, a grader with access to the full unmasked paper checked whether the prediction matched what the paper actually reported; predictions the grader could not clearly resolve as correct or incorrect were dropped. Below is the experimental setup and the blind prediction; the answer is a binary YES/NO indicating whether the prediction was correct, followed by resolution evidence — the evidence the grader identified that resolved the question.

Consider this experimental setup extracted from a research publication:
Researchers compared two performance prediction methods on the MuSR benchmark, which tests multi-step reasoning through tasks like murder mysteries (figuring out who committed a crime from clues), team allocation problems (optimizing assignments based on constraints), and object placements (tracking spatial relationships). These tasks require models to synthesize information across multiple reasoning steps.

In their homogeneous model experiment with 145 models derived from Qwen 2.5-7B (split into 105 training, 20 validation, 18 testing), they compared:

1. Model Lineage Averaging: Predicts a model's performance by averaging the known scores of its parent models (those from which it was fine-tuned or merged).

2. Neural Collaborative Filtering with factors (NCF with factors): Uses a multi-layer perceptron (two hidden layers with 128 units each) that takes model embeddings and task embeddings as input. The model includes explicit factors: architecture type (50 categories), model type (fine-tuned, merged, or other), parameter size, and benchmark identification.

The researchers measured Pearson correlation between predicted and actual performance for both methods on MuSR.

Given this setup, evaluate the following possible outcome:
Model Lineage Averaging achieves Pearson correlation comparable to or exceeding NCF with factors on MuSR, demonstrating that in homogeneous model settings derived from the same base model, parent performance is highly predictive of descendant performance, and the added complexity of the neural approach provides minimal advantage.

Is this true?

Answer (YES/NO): YES